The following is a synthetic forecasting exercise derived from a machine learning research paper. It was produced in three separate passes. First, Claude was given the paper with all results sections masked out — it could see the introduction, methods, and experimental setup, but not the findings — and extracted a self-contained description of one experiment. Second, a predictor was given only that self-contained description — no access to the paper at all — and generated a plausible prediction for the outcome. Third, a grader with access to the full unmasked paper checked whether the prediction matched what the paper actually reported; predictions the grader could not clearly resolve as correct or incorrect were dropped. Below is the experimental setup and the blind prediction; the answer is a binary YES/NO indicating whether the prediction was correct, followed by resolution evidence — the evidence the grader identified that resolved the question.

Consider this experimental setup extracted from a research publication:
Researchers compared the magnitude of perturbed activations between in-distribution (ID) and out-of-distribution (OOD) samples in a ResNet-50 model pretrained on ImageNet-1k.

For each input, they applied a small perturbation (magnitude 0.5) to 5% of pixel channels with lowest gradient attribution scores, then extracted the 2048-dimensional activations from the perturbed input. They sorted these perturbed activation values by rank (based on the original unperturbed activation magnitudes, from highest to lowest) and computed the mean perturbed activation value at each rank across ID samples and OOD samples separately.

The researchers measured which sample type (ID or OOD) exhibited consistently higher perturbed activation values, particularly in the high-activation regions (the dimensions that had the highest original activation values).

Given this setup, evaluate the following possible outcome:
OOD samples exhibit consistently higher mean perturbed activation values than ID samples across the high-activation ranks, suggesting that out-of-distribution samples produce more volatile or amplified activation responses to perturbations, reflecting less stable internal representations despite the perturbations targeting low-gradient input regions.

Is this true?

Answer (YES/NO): NO